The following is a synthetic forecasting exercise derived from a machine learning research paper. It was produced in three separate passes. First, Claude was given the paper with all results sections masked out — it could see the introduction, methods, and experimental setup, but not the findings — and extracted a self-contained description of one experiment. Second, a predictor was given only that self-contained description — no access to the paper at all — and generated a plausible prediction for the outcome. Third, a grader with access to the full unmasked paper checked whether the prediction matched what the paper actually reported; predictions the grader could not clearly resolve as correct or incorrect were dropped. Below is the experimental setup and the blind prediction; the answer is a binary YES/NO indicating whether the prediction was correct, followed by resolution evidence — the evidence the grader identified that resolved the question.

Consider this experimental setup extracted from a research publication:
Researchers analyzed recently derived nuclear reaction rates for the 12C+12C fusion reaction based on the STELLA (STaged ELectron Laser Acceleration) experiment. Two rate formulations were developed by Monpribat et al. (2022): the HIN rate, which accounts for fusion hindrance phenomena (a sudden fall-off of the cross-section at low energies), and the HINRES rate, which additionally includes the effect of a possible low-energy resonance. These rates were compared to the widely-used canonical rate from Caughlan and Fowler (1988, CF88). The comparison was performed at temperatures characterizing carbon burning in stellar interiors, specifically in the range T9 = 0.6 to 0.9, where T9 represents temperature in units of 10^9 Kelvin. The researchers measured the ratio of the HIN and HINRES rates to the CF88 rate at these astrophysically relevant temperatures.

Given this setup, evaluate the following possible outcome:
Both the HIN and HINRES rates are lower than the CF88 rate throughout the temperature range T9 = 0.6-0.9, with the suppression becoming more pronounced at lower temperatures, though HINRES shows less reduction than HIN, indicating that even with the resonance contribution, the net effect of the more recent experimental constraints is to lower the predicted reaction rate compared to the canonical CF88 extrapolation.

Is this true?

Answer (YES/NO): NO